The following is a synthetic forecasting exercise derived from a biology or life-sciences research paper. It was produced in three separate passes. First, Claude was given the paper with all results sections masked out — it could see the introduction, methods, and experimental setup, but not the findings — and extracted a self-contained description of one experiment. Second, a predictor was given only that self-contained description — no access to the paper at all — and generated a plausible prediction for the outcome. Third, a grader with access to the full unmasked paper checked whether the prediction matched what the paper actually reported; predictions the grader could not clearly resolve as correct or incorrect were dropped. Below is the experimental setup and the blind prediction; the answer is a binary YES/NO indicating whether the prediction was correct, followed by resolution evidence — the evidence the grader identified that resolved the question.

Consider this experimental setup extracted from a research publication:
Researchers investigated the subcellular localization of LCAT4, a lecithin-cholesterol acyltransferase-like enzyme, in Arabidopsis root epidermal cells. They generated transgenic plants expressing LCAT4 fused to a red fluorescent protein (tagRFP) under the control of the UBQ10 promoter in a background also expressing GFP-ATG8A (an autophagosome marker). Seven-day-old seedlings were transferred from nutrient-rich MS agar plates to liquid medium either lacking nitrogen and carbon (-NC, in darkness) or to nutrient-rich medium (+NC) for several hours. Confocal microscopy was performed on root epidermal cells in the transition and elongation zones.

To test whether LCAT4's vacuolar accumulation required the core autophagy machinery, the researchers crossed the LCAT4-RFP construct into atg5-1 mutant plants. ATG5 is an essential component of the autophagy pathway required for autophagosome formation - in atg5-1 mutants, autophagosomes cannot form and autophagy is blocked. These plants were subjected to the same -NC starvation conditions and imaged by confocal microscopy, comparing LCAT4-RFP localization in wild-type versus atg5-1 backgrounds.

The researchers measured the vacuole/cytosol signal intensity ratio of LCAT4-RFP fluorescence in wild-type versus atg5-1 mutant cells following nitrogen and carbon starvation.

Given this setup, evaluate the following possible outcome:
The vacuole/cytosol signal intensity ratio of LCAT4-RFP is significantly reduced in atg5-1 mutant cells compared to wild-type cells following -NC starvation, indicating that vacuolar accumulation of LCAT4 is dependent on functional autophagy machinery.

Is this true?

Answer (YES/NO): YES